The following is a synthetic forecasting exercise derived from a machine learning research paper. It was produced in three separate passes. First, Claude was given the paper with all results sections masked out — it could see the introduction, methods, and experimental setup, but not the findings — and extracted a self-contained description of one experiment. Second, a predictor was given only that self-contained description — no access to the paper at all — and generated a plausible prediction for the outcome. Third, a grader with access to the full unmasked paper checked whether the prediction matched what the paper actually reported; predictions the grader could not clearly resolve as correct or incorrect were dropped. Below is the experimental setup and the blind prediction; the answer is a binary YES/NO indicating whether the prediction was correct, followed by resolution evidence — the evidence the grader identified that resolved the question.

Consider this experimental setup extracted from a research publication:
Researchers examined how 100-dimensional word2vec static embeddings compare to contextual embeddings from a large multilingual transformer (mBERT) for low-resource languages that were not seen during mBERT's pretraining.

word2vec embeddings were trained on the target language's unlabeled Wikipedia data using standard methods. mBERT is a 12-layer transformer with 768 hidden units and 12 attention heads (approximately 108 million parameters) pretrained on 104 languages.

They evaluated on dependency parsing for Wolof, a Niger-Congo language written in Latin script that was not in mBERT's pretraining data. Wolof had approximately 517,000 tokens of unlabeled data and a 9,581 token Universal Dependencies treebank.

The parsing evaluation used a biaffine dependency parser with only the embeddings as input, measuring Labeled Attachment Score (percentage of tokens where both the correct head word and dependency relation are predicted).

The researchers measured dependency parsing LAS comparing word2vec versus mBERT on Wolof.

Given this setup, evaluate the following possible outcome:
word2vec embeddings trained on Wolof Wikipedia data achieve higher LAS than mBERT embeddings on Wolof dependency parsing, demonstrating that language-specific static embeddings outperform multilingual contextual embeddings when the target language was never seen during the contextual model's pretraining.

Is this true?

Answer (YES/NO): NO